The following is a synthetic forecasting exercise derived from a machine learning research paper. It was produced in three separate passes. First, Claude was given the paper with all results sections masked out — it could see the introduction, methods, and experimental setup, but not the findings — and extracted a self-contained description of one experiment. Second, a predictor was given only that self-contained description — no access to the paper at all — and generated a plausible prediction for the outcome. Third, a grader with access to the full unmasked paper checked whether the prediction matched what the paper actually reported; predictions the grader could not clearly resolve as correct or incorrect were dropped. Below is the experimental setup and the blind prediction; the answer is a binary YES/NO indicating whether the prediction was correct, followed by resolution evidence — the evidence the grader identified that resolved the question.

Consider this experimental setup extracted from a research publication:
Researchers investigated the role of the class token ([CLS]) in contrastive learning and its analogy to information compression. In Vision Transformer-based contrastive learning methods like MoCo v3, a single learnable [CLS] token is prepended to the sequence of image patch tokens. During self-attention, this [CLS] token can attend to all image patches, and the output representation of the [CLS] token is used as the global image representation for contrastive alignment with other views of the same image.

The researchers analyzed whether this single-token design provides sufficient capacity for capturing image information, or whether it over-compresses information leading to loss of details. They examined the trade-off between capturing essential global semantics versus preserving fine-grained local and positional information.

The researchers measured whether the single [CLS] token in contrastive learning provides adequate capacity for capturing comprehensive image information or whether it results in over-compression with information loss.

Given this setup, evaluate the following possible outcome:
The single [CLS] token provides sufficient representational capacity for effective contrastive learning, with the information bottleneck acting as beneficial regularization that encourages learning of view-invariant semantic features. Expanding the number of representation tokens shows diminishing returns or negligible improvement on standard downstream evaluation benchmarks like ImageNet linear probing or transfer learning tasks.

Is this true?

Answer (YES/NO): NO